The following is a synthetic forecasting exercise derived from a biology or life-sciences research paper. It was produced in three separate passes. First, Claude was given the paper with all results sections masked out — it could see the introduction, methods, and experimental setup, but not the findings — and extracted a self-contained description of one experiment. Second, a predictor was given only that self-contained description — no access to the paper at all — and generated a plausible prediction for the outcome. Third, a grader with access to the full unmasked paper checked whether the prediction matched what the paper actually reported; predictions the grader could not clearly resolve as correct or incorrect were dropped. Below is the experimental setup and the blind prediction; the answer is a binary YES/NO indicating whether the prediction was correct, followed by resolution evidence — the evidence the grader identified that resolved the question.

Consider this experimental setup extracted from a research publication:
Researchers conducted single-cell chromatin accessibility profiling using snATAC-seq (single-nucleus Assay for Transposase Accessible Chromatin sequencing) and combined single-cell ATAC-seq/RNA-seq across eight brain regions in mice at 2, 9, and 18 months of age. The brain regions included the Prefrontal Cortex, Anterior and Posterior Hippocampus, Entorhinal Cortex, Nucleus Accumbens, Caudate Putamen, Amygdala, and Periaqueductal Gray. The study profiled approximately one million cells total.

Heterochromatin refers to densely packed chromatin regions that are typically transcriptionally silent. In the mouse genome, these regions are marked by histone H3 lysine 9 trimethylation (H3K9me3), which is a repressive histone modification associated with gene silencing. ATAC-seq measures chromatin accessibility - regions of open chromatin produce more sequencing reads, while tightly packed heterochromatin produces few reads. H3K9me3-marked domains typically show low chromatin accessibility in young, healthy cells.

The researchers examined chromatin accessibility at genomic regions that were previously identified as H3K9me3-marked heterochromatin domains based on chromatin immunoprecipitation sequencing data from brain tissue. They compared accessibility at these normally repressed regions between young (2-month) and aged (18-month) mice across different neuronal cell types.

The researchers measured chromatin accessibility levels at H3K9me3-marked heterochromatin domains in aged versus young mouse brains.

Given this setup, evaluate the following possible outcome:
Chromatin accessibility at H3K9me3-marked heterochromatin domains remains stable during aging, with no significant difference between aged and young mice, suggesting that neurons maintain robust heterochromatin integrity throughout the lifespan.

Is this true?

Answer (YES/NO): NO